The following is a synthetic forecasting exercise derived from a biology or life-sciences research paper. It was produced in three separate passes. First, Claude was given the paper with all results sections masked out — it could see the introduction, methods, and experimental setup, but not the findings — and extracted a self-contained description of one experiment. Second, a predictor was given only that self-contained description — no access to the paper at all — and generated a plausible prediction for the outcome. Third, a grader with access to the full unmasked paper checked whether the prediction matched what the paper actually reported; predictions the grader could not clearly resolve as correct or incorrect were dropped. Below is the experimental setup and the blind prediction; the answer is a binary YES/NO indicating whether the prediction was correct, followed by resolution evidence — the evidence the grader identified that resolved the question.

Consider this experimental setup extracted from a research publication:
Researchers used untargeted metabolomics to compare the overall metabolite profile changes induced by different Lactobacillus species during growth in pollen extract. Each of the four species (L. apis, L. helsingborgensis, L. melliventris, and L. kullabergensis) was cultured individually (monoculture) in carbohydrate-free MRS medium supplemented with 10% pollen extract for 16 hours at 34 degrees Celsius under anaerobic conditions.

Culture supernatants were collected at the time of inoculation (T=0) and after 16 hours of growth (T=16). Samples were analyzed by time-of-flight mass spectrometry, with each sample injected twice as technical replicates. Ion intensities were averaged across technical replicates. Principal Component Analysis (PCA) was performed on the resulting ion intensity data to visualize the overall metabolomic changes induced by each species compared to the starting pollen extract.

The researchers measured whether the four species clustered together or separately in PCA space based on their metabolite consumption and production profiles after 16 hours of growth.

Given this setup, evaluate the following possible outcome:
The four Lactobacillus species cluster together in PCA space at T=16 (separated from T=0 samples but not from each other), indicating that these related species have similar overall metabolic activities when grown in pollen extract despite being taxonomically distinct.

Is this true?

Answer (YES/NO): NO